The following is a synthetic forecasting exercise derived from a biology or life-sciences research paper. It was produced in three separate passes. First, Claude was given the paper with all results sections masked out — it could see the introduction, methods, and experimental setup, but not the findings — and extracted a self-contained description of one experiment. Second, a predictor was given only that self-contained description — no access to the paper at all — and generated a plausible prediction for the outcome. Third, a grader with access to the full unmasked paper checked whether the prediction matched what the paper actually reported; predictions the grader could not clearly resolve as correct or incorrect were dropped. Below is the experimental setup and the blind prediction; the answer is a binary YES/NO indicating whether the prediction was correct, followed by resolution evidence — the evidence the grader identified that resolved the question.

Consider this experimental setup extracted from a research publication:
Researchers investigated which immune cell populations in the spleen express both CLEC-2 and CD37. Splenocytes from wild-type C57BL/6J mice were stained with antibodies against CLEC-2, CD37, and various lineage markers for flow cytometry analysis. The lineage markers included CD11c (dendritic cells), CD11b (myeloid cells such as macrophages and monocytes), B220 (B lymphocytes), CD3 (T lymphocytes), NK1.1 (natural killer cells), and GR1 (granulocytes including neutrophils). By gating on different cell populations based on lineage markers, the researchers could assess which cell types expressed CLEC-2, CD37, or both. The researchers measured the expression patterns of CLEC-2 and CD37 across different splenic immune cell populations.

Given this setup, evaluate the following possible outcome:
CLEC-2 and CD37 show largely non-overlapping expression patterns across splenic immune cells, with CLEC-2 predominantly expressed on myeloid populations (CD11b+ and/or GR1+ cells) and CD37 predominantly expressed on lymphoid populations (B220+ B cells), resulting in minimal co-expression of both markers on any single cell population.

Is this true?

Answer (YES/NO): NO